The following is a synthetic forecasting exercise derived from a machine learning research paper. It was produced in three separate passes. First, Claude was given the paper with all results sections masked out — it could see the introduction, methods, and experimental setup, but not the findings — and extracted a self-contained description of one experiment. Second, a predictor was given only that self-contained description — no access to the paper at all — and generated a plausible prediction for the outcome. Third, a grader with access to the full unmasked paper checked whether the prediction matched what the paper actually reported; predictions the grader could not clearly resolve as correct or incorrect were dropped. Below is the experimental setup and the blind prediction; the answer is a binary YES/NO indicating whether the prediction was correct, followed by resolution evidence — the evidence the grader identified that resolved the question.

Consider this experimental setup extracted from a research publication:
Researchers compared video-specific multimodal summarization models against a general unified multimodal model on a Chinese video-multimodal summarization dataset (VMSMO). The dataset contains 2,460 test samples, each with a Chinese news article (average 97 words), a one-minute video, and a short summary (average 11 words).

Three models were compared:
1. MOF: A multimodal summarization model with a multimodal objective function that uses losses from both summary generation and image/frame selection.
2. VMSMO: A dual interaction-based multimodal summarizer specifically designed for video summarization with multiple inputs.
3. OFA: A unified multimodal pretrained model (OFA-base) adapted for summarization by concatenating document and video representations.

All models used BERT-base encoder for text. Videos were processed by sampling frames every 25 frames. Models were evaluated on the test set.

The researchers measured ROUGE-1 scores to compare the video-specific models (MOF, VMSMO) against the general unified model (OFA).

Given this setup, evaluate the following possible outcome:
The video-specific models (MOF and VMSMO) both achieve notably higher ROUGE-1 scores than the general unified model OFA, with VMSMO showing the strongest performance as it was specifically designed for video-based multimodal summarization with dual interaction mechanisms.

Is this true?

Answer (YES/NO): NO